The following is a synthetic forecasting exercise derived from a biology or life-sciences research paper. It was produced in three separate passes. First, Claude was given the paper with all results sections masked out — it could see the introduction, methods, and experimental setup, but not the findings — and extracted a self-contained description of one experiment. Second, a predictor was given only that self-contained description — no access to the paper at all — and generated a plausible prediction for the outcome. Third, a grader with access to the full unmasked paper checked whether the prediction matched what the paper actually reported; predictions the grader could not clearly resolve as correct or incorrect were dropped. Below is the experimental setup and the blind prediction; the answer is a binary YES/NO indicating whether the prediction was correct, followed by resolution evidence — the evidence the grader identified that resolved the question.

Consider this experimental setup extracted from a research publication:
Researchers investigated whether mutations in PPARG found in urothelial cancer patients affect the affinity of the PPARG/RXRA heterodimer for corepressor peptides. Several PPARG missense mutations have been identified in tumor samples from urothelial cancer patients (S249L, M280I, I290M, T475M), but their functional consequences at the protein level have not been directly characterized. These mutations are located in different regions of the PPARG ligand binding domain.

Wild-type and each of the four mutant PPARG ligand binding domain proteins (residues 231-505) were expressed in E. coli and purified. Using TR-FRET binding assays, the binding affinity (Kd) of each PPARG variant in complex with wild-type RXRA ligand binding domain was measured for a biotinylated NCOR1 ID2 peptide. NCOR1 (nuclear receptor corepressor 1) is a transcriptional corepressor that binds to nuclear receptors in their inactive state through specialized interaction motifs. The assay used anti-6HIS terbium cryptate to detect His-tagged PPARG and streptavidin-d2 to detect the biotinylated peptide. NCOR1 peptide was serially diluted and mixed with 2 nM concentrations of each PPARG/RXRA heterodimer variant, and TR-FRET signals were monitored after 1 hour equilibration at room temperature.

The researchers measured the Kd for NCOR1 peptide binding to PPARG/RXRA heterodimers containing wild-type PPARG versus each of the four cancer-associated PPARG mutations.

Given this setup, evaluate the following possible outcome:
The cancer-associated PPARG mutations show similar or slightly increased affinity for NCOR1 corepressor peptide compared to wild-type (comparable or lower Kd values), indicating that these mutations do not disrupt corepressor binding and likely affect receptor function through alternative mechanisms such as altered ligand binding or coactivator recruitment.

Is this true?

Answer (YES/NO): NO